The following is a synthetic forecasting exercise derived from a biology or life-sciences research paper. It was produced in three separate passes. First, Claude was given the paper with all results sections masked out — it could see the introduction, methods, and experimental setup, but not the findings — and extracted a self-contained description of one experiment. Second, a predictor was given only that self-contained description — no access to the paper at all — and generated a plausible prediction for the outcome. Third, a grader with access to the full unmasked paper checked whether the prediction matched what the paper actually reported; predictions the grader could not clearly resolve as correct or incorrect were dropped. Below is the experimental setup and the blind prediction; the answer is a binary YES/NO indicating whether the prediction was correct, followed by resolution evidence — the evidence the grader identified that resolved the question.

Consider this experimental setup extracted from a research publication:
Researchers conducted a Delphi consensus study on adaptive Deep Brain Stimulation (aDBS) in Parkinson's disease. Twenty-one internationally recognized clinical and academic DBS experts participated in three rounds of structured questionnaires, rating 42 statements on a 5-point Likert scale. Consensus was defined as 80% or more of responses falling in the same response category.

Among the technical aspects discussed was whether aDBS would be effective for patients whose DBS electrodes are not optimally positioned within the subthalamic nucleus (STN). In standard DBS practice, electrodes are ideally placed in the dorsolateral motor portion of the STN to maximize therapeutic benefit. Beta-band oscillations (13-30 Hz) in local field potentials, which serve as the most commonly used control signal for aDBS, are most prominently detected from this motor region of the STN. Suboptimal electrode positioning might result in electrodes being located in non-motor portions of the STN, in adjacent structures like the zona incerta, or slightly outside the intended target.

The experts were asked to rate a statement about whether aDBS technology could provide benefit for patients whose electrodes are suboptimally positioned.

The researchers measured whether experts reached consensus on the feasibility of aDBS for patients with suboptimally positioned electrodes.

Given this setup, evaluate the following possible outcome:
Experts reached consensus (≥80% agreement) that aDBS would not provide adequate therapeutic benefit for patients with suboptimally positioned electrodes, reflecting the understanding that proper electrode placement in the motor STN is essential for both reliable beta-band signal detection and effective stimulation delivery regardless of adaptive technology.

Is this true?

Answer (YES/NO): YES